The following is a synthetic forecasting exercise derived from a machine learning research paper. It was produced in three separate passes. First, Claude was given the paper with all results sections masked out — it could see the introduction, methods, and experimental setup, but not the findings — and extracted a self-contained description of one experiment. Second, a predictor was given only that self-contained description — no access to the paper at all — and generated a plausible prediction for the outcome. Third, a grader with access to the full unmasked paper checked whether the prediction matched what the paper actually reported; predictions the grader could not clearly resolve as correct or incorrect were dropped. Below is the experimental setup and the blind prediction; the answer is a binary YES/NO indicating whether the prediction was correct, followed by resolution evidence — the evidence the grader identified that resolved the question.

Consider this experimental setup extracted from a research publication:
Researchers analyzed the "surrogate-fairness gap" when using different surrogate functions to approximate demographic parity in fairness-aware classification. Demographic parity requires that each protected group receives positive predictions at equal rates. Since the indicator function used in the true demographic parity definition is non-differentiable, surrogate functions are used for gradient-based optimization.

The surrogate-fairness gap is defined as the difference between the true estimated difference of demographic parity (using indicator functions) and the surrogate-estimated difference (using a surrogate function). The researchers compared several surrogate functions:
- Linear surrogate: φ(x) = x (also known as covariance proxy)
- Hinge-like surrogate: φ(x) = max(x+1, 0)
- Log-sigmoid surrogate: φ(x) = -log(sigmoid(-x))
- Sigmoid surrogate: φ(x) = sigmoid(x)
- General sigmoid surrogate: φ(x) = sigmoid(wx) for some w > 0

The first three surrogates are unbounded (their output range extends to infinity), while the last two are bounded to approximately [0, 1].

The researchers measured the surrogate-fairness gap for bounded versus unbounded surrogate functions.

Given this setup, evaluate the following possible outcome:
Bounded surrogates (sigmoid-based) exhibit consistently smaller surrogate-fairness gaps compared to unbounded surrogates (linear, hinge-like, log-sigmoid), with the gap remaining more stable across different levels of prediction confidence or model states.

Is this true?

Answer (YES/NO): YES